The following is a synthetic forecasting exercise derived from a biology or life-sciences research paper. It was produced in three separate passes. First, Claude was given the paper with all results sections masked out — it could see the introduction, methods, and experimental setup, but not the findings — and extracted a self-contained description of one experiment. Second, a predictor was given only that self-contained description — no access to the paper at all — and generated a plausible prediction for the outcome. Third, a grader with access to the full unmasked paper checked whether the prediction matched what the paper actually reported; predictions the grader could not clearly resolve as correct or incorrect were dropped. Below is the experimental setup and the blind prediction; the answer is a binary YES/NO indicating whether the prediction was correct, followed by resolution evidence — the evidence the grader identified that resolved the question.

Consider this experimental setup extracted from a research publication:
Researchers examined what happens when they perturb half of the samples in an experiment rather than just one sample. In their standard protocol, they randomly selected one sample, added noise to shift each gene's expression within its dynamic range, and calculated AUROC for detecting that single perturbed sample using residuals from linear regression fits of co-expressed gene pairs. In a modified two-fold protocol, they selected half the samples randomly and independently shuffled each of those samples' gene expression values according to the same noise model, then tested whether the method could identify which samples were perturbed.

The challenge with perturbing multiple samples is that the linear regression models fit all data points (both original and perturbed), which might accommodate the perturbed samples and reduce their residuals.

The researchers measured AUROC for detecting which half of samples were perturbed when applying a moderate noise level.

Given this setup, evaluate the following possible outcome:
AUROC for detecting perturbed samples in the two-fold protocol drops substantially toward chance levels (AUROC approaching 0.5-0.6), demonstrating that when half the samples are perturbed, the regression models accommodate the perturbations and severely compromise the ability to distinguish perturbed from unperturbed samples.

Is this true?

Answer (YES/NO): NO